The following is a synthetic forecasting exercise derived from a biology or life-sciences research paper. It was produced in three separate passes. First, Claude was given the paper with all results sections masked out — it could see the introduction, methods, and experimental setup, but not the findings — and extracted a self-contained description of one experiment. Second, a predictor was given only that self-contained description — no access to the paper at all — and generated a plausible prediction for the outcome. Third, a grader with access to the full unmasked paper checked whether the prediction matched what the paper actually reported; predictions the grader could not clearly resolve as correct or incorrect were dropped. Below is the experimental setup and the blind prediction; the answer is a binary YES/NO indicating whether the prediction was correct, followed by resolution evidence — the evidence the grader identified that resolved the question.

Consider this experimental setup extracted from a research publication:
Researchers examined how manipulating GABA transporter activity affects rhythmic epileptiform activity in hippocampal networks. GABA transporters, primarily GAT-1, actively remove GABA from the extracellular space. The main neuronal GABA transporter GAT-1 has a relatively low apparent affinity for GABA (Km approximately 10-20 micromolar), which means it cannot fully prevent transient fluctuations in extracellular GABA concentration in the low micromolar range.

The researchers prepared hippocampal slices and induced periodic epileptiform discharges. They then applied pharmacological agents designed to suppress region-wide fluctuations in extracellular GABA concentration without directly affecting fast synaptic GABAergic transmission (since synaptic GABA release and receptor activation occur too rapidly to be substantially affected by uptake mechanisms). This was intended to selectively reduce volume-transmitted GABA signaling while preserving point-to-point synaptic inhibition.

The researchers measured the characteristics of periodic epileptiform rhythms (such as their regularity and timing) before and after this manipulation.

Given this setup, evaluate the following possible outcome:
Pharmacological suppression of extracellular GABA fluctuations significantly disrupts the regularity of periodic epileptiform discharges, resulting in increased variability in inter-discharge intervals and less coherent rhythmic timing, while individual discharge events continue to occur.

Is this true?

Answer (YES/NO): NO